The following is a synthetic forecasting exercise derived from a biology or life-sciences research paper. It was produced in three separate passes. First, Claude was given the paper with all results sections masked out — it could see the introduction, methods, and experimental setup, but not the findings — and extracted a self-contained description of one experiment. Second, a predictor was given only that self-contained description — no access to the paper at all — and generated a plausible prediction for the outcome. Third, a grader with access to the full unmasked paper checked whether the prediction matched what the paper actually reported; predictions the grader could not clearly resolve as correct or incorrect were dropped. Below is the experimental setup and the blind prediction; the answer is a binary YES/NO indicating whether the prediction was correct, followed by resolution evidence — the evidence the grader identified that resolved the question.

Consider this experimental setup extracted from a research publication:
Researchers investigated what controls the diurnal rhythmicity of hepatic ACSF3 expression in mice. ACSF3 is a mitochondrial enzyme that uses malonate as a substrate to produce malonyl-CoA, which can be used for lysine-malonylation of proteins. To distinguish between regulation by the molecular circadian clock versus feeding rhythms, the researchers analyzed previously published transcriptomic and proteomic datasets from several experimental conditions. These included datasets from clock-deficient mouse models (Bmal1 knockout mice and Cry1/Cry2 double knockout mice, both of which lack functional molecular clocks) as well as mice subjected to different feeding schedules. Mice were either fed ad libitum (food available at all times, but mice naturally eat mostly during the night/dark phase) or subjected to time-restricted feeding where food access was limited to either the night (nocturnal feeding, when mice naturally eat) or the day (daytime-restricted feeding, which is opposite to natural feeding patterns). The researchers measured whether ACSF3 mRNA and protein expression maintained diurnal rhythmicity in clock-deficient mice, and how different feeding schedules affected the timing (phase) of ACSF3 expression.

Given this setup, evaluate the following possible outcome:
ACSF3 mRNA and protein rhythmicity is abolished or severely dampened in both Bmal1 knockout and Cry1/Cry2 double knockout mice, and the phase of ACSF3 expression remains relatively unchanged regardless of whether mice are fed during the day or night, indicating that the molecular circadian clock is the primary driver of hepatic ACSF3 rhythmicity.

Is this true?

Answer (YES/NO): NO